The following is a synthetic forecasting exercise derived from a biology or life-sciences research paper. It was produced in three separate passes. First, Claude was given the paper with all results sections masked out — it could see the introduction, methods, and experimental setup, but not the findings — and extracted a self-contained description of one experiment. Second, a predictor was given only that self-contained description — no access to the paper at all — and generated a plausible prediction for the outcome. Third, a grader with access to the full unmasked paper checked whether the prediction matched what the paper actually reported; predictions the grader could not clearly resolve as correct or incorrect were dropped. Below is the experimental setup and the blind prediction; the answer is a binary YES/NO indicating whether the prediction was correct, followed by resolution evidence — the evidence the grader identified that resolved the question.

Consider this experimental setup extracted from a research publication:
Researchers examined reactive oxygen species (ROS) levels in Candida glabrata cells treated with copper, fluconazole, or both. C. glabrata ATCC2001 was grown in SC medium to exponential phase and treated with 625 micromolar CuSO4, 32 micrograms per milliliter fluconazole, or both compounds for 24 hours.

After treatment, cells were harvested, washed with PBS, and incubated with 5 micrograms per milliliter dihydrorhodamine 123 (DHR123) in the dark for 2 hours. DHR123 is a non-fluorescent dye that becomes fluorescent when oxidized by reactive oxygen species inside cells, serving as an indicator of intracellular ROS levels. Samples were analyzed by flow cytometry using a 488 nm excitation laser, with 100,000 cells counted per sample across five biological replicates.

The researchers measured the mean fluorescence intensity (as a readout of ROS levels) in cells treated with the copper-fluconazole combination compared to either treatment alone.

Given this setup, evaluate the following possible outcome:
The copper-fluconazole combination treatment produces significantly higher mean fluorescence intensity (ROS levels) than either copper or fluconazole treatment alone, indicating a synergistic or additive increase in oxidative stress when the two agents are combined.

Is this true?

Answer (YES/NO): NO